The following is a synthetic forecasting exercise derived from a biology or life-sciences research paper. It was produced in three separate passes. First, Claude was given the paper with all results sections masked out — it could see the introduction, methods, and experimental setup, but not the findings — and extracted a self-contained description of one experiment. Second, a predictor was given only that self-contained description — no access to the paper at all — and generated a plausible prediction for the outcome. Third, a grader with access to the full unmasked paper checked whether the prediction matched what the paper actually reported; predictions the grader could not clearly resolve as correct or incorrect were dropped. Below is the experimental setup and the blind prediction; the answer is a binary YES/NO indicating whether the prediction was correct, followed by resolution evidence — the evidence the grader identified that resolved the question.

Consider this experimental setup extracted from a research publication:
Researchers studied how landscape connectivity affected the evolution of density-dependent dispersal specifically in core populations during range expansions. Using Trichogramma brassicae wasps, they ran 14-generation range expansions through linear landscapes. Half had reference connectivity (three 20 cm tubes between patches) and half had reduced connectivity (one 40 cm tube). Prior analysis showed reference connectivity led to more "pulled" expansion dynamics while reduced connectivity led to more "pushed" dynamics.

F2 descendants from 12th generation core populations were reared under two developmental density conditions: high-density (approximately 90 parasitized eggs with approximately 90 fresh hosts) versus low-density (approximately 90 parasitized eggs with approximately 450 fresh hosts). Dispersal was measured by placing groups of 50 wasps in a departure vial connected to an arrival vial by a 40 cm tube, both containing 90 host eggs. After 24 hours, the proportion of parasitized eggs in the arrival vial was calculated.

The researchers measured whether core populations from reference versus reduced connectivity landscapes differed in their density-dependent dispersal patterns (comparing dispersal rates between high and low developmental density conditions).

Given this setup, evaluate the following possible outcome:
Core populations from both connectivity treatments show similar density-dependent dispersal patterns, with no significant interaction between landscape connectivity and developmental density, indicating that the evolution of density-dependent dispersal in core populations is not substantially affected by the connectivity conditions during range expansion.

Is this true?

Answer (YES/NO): NO